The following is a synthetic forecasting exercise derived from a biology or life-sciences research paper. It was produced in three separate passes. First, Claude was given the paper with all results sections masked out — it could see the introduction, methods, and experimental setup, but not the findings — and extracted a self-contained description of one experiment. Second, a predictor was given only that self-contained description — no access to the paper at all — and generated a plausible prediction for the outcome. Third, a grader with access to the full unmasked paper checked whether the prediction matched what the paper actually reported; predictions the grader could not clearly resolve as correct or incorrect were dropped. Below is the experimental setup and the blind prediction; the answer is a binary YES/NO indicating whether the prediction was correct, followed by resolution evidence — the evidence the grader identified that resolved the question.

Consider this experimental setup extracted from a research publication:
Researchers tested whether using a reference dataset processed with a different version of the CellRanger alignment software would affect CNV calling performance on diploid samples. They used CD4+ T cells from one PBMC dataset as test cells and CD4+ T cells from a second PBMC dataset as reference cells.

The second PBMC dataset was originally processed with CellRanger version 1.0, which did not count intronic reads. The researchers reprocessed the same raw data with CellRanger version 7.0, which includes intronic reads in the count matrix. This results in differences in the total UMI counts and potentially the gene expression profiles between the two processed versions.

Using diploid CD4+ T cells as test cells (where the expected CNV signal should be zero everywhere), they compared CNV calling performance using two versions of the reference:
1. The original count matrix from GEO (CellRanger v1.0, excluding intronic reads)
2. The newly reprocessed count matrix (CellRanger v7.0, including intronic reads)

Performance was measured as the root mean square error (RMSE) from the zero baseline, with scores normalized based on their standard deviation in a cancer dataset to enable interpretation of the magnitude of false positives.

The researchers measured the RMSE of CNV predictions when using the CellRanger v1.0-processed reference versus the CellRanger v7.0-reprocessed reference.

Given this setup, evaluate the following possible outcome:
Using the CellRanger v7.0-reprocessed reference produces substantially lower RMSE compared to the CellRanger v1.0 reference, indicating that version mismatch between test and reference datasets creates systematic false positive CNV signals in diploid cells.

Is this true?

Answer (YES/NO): YES